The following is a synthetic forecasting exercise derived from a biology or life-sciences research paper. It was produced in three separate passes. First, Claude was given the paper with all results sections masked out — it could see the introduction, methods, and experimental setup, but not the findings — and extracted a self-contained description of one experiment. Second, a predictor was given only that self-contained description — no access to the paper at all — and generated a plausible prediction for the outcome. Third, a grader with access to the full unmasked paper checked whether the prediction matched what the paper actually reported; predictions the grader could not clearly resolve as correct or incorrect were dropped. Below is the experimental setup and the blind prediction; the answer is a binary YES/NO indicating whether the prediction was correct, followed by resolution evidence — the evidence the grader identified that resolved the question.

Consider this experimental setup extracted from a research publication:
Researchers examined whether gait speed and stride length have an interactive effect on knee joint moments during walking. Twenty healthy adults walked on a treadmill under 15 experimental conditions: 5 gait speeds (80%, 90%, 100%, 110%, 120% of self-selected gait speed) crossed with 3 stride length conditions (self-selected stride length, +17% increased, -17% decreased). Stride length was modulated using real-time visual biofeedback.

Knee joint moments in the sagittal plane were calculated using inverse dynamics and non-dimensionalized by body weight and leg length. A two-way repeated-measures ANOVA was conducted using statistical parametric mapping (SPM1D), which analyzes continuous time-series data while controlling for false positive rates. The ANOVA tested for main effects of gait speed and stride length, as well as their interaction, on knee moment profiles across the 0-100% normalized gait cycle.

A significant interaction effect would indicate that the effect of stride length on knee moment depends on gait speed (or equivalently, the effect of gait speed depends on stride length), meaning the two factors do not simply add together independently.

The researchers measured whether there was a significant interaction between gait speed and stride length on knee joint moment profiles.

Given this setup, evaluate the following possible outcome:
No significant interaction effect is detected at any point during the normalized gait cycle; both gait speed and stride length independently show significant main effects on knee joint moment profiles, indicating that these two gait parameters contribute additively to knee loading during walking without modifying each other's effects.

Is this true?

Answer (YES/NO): NO